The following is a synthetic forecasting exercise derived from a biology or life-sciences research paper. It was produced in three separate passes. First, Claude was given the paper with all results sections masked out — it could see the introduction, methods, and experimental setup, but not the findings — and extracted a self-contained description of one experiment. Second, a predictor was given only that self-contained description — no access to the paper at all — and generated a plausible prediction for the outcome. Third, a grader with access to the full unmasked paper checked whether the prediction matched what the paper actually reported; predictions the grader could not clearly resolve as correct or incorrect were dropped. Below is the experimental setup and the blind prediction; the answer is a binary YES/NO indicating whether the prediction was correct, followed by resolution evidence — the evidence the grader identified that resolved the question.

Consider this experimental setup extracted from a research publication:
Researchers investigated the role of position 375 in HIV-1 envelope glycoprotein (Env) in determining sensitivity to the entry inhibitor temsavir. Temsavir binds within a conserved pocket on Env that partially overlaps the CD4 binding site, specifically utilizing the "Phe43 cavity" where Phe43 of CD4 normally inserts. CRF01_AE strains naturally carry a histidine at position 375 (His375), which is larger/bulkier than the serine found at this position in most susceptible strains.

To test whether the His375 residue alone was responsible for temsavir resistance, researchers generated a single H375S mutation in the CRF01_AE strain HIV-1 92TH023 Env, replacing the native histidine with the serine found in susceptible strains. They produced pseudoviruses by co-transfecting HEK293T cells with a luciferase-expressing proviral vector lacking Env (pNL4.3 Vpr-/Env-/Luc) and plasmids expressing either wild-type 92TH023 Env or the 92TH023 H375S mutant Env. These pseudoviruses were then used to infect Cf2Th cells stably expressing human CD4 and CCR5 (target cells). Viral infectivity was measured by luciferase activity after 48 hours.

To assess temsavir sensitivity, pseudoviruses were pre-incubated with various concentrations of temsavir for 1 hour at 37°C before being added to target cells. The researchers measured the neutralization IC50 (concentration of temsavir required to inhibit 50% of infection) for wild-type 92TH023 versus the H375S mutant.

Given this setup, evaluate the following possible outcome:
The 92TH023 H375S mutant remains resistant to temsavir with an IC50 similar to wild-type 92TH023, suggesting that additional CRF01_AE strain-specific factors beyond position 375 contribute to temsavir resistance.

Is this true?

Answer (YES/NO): YES